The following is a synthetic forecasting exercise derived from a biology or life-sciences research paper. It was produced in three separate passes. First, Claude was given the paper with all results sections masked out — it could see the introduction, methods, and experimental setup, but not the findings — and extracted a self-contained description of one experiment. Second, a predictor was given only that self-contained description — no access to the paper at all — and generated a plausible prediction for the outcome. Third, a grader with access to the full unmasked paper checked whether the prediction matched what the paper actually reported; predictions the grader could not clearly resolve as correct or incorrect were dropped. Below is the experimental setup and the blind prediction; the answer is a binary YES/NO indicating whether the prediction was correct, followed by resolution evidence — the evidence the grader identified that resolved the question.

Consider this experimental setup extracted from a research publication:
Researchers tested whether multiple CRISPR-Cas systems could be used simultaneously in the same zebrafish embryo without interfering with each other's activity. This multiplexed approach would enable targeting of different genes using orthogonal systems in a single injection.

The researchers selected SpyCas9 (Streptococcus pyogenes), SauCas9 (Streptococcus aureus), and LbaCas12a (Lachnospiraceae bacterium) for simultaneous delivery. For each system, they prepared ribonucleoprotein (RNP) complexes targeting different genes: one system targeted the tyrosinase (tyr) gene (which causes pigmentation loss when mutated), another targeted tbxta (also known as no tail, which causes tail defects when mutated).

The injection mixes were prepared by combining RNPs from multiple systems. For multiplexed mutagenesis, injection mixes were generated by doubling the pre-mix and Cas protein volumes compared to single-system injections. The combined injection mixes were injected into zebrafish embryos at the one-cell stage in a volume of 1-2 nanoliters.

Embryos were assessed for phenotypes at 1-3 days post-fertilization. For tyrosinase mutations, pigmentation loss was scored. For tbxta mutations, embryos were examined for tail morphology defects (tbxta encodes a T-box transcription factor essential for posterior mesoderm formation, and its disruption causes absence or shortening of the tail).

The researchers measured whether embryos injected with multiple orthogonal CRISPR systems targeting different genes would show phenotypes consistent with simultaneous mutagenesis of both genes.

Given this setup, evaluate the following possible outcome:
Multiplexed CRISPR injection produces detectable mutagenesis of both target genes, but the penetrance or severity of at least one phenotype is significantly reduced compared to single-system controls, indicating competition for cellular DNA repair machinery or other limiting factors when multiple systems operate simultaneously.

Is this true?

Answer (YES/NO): NO